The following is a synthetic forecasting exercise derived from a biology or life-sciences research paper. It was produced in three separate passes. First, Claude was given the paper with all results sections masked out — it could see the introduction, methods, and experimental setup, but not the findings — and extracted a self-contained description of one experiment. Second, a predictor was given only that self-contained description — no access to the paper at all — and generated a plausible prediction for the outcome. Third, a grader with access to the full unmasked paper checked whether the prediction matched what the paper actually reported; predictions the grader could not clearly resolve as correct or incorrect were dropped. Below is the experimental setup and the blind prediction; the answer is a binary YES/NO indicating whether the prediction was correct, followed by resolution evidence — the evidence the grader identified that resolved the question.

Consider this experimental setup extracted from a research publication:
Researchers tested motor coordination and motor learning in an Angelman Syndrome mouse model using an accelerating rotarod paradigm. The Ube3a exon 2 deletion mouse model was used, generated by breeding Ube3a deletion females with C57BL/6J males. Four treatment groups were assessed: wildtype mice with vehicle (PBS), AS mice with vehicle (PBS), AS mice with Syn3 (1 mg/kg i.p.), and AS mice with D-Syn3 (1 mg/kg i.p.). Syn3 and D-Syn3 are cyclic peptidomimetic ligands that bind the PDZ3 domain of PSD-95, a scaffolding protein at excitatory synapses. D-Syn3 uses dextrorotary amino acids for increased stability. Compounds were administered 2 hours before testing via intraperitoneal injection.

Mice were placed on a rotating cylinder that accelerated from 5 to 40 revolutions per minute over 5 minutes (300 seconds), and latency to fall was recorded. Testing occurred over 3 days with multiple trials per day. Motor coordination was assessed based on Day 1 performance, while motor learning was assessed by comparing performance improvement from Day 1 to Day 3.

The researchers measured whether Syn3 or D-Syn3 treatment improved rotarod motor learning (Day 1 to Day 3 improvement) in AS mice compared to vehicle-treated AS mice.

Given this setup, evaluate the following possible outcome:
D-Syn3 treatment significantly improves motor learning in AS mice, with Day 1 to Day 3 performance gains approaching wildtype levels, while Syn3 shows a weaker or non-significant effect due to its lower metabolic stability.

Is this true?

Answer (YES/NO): NO